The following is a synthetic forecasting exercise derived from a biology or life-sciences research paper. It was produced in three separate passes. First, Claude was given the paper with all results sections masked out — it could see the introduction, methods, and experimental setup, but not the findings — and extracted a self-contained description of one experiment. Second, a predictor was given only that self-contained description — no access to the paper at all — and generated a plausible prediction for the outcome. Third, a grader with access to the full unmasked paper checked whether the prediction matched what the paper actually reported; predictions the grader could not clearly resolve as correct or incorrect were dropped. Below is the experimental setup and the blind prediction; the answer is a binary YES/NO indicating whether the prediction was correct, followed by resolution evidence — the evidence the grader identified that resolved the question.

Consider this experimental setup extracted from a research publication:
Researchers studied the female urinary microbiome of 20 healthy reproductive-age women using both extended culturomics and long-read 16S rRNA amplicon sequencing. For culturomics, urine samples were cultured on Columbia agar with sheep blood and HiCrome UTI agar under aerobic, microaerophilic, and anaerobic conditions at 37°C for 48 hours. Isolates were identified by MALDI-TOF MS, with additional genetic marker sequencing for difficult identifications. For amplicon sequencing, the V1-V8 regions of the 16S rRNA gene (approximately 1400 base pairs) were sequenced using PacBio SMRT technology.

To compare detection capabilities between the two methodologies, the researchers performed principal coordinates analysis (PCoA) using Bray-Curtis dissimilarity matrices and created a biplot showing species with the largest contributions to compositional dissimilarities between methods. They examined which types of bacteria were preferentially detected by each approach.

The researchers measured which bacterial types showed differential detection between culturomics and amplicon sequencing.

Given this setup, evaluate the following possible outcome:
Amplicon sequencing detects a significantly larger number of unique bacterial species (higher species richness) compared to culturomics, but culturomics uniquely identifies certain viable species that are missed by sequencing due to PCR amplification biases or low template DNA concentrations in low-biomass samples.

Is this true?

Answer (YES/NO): NO